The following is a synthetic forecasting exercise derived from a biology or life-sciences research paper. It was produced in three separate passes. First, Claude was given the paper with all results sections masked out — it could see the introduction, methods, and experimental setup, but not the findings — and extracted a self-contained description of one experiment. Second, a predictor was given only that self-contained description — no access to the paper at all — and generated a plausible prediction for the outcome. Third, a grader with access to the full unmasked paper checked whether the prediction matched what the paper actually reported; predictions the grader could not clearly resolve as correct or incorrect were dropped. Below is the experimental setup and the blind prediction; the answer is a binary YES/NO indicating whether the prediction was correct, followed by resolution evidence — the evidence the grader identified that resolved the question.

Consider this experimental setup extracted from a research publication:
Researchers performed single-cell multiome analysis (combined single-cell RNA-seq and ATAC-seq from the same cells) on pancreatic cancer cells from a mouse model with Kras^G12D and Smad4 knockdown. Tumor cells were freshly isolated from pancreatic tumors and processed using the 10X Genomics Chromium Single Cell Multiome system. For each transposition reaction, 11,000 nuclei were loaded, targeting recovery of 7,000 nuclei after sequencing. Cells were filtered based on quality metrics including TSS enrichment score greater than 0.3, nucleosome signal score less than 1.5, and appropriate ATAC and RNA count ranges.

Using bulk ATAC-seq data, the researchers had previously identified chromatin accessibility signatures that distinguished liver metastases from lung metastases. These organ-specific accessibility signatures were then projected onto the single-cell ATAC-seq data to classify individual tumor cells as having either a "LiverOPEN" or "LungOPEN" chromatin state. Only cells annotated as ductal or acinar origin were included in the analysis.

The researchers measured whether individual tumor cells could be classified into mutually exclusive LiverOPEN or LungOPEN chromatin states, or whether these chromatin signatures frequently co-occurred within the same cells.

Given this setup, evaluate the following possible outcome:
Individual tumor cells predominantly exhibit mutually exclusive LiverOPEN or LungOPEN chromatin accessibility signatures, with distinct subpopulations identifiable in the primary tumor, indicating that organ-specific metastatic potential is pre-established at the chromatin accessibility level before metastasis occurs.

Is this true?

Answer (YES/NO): YES